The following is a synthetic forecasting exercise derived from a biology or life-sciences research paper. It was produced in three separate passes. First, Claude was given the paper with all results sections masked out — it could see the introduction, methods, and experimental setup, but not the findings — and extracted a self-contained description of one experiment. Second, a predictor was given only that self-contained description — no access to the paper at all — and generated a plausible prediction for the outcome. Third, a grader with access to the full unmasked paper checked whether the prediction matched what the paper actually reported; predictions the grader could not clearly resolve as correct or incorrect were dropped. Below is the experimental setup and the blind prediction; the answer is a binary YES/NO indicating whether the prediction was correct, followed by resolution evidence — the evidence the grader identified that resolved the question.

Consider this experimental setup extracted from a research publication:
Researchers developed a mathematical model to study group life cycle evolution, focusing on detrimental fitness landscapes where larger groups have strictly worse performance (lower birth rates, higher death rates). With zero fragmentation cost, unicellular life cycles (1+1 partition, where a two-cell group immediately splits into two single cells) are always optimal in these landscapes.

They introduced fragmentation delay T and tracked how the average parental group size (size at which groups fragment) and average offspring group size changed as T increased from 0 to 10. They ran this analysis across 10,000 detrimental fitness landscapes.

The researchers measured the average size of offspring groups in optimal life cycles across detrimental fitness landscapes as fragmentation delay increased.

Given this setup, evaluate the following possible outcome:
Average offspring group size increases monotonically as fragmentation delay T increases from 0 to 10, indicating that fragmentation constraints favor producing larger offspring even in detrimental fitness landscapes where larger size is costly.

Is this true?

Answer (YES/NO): NO